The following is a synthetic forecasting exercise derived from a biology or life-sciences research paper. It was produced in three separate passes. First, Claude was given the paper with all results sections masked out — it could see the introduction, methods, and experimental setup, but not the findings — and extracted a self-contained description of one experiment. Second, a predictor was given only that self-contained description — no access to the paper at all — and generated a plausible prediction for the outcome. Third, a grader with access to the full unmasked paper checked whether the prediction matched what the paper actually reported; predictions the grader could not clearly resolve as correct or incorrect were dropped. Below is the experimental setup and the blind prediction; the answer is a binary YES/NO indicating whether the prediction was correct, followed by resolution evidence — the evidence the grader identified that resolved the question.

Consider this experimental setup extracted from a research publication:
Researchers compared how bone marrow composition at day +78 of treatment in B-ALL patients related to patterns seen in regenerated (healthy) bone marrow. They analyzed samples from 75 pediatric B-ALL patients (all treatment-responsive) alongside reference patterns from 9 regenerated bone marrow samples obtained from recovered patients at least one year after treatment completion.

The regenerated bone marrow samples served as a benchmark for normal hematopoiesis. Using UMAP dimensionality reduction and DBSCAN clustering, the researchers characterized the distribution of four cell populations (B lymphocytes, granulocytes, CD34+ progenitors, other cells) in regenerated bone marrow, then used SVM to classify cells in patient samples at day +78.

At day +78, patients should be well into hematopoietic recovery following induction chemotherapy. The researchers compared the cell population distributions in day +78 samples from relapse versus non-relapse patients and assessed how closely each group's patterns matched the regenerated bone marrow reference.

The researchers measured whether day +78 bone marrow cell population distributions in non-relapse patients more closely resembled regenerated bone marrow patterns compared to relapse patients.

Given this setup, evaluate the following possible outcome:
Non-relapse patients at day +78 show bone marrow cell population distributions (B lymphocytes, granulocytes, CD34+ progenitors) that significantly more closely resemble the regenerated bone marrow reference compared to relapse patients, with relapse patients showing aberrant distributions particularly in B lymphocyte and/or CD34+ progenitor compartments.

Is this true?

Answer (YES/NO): NO